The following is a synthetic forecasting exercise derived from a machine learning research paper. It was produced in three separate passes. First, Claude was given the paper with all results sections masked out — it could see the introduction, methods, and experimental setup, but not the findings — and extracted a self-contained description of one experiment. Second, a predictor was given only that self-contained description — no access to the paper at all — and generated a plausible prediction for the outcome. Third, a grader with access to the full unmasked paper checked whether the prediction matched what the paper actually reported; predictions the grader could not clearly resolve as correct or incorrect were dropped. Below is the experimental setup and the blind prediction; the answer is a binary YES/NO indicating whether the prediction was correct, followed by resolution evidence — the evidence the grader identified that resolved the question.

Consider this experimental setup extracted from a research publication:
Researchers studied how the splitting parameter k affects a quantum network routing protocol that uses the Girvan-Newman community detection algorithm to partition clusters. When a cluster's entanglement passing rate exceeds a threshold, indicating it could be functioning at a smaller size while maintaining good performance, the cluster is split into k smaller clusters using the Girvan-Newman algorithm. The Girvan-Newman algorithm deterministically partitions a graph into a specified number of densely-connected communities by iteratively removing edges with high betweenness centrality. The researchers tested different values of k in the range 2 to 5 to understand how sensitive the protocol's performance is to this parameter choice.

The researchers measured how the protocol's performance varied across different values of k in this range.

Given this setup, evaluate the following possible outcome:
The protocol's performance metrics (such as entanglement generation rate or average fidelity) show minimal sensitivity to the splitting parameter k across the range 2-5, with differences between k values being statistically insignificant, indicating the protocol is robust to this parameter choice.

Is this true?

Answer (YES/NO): YES